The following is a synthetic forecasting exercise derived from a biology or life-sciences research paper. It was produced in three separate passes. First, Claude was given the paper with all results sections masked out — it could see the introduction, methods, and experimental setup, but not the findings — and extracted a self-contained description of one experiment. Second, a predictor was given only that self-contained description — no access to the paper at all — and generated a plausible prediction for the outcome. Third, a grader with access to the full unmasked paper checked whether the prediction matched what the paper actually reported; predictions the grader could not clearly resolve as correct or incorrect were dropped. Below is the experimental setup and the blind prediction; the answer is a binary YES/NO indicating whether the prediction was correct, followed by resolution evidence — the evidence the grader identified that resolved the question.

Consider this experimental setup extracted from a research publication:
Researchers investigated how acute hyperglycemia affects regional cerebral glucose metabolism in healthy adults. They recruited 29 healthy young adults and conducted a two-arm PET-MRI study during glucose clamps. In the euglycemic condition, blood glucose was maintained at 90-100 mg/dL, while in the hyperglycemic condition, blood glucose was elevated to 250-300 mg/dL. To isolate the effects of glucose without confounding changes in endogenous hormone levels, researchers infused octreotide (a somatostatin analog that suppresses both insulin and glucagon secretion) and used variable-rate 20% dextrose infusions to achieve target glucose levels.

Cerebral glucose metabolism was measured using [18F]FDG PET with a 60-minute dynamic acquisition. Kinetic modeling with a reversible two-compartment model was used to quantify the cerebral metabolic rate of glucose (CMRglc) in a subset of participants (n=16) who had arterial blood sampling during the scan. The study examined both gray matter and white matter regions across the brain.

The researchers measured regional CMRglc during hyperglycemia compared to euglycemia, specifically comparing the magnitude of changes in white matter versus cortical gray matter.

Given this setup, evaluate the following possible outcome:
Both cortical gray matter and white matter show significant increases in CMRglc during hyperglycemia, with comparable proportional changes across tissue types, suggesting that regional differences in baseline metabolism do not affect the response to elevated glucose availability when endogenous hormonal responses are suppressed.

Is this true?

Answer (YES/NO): NO